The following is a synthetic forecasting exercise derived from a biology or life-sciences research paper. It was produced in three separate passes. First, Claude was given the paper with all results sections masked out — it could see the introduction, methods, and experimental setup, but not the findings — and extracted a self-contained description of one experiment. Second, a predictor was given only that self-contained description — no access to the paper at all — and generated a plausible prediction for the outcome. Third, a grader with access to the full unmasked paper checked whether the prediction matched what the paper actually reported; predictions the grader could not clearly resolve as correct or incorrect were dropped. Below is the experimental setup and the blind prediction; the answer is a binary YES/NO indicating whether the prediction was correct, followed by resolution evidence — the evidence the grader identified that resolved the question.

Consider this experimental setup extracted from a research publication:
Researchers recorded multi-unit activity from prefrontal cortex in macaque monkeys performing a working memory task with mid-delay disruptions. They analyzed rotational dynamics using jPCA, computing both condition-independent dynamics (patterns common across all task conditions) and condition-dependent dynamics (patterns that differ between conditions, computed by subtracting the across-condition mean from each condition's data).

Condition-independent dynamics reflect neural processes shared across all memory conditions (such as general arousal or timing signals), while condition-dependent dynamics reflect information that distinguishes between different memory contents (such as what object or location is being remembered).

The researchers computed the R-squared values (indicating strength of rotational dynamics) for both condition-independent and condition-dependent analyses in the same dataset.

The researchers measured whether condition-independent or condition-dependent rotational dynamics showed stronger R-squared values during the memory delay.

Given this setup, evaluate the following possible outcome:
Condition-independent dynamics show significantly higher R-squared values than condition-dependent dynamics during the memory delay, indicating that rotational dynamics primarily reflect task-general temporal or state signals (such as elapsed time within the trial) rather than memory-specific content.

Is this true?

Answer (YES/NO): YES